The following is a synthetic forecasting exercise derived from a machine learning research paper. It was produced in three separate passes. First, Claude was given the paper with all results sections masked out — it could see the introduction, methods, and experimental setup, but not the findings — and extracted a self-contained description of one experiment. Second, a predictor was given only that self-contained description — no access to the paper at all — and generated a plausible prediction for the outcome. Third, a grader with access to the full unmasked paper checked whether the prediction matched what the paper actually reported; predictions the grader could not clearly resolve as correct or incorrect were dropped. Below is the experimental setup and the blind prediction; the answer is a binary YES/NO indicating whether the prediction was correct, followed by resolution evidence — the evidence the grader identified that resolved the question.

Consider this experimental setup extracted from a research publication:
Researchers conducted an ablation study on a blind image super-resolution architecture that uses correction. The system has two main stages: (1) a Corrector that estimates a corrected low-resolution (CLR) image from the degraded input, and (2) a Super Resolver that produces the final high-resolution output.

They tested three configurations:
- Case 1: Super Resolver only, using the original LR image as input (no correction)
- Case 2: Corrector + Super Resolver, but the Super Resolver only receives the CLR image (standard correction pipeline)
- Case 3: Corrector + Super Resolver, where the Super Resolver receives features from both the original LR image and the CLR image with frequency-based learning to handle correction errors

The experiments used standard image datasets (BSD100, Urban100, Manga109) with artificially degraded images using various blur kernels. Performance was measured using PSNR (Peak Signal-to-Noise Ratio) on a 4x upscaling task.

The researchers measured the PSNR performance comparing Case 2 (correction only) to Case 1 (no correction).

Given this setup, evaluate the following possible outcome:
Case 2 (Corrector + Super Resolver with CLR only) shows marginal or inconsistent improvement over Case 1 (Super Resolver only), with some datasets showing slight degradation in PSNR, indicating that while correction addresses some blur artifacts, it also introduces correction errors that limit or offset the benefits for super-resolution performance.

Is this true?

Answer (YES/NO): NO